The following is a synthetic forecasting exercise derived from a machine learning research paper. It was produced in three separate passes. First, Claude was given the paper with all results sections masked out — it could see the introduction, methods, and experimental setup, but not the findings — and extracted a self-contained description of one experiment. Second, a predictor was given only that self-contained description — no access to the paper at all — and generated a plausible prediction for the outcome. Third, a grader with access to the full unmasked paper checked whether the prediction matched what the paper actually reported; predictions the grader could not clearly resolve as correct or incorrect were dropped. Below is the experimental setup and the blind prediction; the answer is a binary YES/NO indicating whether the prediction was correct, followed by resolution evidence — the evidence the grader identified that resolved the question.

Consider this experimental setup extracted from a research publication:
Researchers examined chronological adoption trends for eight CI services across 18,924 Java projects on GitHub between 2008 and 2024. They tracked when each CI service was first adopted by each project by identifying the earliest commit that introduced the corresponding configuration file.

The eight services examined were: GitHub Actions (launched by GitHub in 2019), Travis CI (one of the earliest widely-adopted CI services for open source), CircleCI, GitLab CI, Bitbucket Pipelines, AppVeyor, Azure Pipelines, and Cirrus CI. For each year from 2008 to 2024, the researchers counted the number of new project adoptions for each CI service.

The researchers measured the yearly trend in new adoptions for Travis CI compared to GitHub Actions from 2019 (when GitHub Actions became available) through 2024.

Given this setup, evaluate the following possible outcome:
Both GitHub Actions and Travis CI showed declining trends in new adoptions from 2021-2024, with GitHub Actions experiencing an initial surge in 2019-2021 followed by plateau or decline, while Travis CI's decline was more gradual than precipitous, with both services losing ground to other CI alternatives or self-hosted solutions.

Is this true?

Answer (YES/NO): NO